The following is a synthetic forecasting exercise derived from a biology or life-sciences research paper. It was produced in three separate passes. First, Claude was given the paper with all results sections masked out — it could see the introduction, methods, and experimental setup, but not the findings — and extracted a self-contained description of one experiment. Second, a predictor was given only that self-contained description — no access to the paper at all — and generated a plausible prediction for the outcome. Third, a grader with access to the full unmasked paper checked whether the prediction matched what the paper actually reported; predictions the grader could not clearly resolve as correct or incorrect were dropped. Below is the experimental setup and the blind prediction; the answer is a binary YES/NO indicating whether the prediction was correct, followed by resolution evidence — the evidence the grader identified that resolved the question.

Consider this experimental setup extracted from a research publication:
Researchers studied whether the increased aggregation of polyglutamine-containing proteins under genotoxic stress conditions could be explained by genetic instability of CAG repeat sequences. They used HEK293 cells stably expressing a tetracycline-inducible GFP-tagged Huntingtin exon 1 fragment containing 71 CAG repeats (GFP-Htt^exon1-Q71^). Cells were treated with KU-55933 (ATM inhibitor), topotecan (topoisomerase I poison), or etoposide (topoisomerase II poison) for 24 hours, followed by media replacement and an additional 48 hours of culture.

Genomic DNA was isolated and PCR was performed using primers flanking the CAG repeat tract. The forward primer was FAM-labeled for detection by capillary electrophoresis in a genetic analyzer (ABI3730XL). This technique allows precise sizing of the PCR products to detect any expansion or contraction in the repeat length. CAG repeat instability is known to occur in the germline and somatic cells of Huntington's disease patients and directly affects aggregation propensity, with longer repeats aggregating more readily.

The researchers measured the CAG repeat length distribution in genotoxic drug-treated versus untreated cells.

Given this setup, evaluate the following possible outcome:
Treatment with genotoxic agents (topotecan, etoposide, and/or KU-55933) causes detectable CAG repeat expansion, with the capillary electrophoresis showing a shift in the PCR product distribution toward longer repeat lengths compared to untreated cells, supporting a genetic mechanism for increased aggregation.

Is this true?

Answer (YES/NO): NO